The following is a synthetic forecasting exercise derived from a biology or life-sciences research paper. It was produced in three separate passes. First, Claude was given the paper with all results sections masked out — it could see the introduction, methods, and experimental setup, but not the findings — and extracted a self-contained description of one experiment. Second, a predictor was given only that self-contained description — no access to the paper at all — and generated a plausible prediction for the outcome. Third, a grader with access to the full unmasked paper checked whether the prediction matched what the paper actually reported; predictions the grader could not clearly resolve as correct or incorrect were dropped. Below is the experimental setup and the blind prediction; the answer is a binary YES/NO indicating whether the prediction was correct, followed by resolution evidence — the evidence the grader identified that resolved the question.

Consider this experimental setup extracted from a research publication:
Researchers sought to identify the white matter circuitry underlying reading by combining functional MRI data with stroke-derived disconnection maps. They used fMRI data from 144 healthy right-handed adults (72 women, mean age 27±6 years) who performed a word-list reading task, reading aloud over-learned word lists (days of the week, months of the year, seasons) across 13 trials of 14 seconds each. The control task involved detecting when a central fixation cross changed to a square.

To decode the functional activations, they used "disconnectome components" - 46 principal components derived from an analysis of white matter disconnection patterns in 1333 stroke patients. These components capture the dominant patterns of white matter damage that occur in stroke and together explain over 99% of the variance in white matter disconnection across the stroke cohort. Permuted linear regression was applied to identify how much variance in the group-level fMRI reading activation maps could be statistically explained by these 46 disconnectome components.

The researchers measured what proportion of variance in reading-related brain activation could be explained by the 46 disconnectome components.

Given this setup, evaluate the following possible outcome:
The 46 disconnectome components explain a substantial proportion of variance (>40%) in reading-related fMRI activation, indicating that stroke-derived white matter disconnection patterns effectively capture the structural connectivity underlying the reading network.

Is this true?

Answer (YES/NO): YES